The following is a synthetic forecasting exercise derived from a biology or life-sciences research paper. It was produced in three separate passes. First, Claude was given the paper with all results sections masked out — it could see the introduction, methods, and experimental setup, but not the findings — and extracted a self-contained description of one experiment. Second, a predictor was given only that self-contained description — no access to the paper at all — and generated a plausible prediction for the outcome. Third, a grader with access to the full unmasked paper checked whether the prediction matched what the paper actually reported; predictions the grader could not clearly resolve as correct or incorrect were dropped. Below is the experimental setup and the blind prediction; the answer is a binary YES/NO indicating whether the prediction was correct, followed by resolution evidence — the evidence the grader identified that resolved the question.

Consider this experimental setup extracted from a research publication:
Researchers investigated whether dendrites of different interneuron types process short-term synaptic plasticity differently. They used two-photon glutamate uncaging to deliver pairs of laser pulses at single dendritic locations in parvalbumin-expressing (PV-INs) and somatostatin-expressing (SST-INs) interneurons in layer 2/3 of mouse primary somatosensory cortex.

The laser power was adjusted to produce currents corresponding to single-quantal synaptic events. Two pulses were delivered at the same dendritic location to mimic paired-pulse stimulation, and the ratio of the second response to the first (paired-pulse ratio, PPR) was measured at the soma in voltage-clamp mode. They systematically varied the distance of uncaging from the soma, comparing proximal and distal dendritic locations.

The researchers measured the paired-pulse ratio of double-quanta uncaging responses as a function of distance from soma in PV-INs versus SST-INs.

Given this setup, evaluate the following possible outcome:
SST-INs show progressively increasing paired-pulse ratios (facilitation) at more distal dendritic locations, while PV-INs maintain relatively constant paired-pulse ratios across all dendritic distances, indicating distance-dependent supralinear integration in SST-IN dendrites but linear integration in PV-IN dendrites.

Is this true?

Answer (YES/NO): NO